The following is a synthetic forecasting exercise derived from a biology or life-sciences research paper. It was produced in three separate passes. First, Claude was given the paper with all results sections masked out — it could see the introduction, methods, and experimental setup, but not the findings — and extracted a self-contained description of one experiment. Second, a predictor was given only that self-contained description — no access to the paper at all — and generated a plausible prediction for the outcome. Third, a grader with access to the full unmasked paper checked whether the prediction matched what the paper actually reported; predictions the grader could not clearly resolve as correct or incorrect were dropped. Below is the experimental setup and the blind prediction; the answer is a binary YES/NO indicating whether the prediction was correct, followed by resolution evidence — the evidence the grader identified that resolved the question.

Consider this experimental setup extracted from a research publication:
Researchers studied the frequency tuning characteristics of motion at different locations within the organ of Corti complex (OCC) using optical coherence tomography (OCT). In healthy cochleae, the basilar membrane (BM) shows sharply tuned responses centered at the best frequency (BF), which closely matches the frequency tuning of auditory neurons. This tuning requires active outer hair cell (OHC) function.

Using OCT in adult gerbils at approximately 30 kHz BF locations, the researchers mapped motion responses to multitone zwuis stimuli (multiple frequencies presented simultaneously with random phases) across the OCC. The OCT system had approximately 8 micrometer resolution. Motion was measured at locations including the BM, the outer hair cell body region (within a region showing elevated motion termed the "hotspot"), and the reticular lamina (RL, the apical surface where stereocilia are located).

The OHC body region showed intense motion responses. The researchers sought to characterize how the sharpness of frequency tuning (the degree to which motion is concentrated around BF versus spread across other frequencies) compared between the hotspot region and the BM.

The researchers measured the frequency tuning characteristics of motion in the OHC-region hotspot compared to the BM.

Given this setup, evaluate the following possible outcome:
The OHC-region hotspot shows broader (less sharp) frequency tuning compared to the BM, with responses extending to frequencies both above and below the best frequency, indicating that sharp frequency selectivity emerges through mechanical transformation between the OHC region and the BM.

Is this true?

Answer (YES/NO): YES